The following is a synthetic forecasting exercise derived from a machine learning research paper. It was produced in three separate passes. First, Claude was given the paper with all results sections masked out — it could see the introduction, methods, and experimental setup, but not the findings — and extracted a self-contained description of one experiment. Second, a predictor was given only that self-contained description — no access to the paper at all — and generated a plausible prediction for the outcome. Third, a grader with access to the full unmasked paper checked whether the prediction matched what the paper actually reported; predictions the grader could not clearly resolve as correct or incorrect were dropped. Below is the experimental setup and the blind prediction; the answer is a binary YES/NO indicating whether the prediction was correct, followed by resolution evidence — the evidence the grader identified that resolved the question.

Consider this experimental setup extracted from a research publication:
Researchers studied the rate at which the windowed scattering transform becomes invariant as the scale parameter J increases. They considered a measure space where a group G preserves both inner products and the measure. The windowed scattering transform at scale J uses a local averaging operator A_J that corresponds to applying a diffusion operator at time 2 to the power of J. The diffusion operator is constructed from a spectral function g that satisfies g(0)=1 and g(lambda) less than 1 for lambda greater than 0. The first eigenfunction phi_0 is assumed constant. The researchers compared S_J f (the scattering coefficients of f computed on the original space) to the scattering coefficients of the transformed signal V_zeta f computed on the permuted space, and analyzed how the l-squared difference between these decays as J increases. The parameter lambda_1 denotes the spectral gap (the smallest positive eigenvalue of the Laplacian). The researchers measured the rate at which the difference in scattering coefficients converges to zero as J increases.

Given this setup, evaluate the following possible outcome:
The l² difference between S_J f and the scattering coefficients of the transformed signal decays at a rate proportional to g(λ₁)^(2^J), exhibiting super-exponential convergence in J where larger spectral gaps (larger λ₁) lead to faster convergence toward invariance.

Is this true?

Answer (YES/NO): YES